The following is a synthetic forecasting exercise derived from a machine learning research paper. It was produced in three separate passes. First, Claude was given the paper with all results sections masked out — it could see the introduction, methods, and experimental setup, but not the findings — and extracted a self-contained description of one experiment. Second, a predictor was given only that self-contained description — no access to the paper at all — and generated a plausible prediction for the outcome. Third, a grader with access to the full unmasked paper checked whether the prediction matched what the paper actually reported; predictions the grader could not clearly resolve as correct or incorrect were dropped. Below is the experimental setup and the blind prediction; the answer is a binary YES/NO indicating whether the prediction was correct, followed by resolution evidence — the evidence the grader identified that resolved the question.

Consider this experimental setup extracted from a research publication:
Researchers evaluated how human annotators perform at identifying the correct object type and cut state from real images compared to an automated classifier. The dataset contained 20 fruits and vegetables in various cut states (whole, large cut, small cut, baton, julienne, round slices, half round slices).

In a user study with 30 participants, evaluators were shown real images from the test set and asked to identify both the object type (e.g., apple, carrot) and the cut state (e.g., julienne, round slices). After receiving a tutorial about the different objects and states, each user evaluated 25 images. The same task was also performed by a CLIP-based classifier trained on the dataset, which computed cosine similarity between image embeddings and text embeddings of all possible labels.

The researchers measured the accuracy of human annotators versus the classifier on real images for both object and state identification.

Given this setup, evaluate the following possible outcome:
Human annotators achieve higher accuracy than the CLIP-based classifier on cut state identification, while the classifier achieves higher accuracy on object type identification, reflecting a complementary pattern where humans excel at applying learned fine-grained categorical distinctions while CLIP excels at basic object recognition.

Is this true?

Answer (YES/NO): NO